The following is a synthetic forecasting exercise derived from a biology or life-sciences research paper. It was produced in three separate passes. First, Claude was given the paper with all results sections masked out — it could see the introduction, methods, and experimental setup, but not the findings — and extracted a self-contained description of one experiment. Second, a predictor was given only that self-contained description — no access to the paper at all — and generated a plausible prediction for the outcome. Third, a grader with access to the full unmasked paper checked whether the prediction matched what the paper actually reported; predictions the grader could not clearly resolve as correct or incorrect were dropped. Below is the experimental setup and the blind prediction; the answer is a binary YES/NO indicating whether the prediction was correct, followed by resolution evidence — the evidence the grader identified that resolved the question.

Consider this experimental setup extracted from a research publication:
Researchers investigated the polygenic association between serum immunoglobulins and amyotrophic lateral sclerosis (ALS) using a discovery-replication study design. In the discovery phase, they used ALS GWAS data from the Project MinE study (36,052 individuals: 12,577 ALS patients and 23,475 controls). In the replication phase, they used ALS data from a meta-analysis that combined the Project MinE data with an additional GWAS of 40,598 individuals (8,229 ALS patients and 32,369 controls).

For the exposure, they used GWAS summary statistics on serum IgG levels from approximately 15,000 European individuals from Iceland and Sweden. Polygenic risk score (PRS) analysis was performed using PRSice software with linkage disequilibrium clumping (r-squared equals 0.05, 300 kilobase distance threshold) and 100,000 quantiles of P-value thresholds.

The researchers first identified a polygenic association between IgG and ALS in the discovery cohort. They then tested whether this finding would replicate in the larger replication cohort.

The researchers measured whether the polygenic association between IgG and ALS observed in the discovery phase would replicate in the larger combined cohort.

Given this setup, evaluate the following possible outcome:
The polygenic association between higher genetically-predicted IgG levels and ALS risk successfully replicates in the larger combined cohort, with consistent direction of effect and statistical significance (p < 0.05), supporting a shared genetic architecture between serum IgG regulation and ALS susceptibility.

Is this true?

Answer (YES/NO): YES